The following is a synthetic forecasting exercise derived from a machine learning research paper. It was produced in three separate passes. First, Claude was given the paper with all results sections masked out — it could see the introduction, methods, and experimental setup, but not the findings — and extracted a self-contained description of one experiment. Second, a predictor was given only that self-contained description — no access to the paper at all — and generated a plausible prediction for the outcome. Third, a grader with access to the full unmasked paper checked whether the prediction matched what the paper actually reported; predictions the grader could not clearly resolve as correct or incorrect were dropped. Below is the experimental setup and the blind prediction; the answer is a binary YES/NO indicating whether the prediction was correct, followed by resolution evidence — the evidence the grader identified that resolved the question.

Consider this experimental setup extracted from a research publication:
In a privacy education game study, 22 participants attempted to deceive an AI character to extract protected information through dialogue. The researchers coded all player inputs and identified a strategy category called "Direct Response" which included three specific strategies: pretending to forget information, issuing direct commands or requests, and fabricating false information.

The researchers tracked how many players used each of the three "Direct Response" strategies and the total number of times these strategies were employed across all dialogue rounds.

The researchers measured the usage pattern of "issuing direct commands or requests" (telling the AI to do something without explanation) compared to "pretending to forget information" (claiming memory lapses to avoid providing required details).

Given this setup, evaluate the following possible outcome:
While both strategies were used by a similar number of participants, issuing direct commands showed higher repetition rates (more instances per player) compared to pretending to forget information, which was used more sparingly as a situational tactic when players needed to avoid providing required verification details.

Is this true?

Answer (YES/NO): NO